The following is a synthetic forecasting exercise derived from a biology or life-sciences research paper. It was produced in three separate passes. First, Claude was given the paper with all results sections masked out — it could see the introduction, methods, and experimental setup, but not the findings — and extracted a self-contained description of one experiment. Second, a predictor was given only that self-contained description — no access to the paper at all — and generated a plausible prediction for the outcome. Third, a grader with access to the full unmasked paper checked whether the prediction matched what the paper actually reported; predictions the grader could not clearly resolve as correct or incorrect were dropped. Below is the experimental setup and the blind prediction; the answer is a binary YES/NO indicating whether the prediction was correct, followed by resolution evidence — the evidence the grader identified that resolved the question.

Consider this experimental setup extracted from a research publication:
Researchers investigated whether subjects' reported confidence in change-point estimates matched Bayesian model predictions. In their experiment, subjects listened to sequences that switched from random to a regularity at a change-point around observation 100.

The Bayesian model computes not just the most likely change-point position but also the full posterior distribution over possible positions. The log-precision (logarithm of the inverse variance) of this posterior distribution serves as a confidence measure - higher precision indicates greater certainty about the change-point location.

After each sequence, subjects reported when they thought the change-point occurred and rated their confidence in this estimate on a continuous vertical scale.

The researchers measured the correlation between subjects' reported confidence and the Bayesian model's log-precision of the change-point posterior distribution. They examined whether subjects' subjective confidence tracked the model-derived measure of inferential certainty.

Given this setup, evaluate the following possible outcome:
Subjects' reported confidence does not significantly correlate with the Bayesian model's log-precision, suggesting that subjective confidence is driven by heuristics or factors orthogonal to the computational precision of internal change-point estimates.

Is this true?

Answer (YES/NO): NO